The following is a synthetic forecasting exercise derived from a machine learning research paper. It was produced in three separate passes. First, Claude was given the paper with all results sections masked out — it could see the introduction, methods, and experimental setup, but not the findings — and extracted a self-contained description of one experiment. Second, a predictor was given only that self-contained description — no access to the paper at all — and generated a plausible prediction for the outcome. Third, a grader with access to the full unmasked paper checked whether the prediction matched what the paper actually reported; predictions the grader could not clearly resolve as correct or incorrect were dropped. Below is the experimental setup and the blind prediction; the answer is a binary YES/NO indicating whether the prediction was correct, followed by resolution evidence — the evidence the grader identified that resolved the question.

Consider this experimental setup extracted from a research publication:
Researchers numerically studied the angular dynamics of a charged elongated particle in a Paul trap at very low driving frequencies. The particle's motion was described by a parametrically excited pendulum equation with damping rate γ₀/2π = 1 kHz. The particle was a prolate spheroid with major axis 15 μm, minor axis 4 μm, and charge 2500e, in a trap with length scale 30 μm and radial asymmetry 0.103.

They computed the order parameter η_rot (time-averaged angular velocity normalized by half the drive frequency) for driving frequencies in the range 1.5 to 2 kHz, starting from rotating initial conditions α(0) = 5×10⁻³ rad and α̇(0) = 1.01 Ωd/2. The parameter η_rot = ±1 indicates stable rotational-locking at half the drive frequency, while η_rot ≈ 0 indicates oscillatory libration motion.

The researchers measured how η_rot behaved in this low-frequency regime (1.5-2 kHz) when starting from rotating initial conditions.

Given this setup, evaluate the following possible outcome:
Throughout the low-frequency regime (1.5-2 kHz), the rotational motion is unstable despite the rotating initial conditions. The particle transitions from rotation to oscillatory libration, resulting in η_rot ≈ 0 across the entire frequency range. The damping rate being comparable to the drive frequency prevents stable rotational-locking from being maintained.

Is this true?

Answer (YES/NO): NO